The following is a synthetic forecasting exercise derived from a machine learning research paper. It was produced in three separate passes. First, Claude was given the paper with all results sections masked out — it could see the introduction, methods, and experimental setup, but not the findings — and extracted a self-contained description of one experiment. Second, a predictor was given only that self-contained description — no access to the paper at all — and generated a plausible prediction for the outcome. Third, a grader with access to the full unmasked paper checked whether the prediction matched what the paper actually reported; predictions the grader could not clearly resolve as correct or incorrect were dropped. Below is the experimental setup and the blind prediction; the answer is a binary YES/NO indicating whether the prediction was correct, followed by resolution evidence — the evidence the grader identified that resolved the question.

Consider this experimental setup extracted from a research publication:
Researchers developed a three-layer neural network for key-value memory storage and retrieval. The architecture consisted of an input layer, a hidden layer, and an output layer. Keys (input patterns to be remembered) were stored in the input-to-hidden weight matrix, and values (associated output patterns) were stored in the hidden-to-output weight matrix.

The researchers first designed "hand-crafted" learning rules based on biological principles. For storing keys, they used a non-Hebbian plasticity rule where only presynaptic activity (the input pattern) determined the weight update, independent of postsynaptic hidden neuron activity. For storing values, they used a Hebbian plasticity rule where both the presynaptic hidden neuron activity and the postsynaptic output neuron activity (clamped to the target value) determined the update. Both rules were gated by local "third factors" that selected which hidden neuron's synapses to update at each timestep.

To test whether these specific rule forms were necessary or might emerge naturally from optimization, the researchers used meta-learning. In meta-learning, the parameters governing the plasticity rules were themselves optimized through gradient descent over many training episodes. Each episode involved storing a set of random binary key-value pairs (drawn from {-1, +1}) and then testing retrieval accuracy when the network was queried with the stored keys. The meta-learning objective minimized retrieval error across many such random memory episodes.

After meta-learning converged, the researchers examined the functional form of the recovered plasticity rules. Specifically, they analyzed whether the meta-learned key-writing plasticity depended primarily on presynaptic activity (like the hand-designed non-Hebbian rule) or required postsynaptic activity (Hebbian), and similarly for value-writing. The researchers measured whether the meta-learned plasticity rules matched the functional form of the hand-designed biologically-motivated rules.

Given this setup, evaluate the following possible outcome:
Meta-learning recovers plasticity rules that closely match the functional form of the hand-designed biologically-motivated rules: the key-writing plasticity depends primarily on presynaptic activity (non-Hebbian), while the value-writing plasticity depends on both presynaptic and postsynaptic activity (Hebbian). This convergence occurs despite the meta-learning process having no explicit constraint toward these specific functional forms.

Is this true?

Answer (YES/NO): YES